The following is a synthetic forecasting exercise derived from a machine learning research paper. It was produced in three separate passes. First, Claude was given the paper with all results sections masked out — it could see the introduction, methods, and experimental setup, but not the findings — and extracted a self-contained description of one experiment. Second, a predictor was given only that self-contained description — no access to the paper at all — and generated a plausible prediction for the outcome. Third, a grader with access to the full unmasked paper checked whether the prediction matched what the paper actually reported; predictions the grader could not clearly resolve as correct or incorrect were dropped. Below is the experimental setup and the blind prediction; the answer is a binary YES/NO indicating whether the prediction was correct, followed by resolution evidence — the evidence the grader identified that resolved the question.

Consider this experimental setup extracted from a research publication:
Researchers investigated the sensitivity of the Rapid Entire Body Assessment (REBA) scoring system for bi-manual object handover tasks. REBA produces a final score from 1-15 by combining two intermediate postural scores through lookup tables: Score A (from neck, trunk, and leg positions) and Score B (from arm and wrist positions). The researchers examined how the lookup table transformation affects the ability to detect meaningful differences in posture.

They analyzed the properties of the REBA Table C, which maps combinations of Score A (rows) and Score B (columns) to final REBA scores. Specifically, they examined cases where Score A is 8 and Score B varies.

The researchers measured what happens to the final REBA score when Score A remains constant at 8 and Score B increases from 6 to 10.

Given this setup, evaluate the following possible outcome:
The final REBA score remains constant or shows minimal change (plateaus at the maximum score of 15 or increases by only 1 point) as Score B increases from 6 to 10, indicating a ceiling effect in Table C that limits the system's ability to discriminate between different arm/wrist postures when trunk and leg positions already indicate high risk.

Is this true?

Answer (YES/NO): YES